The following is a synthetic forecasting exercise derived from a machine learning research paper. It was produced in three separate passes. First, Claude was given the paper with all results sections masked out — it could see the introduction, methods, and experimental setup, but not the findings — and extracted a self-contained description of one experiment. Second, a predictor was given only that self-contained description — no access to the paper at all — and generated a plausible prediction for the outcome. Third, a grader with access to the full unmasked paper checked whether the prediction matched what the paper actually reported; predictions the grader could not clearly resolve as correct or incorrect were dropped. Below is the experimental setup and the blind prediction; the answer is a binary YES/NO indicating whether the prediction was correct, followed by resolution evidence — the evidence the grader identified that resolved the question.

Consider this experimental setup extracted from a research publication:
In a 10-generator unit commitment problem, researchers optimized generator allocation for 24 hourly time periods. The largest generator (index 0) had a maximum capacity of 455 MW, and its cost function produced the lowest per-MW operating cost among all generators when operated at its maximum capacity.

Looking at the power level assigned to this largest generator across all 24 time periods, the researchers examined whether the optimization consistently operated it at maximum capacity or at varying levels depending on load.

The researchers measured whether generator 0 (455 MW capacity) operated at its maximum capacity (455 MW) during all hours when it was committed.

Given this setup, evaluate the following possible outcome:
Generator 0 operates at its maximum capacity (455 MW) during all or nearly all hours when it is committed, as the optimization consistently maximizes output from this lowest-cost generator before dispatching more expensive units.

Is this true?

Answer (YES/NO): YES